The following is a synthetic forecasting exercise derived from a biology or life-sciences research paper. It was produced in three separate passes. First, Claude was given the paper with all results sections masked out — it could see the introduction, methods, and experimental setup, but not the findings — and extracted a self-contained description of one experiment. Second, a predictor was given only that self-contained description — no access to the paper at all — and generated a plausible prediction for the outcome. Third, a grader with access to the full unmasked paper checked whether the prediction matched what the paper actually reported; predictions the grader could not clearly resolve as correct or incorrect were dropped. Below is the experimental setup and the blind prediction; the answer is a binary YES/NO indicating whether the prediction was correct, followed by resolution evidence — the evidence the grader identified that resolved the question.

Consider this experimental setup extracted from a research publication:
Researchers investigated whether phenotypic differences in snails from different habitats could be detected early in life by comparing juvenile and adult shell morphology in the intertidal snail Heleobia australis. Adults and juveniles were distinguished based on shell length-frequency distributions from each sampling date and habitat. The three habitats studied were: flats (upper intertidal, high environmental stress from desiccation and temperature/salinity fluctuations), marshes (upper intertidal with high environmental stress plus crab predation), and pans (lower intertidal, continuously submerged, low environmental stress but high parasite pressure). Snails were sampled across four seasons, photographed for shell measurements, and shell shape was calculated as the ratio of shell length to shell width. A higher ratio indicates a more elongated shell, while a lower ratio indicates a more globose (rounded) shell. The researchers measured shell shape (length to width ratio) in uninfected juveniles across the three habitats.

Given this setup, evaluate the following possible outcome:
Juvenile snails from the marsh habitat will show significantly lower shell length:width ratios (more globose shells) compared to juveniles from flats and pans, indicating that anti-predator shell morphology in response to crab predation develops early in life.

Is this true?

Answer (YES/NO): NO